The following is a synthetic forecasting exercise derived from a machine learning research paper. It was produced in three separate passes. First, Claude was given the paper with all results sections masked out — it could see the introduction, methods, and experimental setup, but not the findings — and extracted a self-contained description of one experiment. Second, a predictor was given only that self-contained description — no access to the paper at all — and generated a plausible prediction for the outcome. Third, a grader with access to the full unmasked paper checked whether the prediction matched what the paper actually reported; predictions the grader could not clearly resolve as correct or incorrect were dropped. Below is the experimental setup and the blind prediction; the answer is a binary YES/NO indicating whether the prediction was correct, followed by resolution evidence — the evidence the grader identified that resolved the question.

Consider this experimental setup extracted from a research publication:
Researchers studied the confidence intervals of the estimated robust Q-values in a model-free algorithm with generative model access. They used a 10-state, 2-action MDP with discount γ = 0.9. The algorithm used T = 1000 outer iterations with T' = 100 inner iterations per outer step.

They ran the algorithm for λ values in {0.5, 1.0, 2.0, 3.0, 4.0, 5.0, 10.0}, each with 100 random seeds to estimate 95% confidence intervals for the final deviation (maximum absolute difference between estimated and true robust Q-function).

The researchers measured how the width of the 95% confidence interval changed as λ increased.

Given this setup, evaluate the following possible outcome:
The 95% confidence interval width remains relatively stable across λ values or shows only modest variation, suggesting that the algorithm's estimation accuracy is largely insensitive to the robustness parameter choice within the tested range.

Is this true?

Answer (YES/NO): NO